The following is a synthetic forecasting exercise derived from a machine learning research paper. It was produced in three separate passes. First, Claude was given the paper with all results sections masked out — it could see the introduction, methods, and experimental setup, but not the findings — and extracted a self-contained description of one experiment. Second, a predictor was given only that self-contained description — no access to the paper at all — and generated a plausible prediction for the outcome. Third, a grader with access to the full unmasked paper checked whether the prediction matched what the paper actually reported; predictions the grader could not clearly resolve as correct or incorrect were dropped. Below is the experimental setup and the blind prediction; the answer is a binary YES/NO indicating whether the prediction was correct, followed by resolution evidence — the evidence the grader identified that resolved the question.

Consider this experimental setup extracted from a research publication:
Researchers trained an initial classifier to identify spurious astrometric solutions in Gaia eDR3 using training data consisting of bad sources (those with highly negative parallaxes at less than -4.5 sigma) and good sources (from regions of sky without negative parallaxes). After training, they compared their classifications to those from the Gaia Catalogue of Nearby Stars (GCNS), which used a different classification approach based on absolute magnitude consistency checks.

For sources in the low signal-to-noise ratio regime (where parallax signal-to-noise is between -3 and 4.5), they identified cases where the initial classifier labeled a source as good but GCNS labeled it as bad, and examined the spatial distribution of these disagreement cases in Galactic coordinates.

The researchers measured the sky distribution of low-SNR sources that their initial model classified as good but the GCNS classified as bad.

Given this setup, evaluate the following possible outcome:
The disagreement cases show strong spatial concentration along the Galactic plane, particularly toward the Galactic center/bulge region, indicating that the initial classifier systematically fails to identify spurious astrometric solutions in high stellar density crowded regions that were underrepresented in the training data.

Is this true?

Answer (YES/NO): NO